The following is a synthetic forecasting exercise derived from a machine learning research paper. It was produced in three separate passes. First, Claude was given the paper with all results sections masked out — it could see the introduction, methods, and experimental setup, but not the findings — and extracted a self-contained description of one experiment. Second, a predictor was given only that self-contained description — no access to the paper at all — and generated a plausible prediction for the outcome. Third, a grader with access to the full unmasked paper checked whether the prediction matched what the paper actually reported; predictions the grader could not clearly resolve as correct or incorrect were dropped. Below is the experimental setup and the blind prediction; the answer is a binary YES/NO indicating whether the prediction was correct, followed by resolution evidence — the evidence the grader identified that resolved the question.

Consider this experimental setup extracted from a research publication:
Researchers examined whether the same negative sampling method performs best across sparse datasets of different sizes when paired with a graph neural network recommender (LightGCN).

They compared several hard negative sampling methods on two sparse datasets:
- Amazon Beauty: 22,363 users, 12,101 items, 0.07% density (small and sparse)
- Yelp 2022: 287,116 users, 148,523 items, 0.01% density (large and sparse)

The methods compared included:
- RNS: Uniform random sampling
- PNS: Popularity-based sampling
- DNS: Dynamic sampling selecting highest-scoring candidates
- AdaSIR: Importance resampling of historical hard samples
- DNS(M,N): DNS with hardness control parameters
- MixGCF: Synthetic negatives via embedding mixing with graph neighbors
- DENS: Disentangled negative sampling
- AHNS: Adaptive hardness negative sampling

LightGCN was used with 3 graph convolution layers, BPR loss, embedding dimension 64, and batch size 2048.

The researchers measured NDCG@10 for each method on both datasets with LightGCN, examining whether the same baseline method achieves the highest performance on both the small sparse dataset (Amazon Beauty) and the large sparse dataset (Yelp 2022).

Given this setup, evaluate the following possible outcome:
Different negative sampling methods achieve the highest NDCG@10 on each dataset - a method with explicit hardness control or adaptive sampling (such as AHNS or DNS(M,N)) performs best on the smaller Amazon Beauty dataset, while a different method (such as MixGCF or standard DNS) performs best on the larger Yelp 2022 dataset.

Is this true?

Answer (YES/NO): NO